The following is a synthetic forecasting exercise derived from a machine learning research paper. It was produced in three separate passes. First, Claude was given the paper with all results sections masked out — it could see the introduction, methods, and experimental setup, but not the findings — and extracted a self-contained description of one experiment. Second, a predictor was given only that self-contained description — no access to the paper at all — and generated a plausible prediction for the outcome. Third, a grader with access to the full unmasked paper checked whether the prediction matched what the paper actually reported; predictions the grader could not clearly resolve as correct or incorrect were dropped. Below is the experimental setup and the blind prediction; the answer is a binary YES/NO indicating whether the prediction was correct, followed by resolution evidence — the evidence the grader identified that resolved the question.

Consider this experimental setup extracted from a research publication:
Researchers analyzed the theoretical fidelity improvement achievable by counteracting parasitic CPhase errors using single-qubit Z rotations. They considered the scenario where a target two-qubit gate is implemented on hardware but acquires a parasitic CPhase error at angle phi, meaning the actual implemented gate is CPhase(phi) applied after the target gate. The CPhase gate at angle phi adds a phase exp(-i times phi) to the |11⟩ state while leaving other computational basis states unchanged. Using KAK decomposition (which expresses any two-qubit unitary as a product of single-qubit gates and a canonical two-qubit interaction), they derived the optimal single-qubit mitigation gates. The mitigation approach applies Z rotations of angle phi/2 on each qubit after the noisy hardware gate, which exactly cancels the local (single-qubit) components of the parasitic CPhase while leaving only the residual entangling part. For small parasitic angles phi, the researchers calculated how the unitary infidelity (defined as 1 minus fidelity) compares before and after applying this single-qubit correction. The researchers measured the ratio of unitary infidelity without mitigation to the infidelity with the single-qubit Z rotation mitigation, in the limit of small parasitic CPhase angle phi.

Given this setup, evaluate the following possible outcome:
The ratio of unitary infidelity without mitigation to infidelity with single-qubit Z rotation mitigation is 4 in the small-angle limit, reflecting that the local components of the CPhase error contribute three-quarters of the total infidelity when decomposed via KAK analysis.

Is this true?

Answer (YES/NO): NO